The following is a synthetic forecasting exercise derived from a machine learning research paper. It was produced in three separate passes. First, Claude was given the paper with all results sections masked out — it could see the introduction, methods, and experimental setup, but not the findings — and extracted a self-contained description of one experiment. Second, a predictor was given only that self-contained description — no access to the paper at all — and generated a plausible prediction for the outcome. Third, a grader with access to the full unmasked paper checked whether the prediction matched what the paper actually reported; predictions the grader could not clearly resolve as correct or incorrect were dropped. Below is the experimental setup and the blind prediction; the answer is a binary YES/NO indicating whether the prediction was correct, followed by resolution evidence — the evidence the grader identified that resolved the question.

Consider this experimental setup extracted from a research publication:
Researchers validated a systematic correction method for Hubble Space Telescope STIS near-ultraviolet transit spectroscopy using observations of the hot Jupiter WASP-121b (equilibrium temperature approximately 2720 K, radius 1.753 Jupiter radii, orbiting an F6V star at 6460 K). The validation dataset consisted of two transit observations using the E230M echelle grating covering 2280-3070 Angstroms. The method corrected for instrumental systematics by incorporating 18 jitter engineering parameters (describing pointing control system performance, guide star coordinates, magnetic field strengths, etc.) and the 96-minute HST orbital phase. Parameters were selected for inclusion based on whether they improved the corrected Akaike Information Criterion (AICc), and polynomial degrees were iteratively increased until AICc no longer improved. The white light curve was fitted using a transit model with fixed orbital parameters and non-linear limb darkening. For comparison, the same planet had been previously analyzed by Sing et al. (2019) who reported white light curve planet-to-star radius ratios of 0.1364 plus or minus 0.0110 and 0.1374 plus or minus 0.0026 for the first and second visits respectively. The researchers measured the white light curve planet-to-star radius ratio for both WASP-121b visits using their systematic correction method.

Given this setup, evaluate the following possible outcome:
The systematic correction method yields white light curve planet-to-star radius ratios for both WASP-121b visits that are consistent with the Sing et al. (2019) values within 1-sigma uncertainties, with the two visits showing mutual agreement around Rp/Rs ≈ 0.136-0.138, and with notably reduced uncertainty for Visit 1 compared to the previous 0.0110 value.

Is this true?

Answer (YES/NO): NO